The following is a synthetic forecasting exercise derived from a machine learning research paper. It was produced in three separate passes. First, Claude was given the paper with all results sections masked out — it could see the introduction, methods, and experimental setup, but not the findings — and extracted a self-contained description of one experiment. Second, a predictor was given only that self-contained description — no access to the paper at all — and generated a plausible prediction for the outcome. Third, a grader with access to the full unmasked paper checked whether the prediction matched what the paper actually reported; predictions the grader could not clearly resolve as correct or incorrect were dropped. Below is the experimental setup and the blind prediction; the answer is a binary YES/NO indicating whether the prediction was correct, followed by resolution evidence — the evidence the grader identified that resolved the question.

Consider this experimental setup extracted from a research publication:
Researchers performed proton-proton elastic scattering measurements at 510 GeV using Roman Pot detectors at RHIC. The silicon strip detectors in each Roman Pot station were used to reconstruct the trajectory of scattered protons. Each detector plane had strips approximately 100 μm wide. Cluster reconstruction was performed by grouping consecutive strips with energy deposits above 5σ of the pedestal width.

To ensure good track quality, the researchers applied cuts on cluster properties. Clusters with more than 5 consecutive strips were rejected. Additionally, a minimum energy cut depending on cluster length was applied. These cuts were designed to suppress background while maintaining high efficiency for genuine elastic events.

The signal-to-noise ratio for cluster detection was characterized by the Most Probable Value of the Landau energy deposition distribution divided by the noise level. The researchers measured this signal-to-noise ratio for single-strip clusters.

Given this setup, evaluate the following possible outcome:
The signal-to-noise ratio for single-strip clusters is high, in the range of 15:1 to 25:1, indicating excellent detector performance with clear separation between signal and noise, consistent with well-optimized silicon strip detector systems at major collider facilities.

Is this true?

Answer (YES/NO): YES